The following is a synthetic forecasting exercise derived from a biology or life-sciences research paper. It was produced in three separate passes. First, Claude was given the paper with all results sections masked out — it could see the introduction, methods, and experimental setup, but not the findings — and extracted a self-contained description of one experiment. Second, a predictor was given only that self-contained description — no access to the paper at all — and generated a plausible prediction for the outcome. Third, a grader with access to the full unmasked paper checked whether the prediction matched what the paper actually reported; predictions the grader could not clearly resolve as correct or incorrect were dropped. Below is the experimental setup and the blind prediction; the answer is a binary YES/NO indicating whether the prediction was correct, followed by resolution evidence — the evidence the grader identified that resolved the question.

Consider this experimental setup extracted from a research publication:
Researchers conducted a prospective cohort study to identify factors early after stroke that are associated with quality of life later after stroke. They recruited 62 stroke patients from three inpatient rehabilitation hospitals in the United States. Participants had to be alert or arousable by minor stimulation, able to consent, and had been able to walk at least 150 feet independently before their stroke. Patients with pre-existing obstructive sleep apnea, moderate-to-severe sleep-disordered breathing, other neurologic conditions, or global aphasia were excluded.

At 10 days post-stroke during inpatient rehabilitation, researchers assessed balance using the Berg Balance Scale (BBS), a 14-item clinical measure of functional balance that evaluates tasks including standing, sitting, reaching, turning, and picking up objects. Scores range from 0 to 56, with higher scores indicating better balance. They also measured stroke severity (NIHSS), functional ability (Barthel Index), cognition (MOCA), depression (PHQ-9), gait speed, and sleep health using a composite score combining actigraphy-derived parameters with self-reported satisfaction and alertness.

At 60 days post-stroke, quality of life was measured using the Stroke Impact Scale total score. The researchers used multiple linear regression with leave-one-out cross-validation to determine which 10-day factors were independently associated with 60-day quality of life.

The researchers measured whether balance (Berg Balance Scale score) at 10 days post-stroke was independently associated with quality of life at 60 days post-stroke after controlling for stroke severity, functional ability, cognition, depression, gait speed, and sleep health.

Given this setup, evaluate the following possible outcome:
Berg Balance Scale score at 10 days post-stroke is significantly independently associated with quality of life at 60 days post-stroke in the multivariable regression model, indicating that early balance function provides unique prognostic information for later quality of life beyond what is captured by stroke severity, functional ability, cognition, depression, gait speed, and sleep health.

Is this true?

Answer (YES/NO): NO